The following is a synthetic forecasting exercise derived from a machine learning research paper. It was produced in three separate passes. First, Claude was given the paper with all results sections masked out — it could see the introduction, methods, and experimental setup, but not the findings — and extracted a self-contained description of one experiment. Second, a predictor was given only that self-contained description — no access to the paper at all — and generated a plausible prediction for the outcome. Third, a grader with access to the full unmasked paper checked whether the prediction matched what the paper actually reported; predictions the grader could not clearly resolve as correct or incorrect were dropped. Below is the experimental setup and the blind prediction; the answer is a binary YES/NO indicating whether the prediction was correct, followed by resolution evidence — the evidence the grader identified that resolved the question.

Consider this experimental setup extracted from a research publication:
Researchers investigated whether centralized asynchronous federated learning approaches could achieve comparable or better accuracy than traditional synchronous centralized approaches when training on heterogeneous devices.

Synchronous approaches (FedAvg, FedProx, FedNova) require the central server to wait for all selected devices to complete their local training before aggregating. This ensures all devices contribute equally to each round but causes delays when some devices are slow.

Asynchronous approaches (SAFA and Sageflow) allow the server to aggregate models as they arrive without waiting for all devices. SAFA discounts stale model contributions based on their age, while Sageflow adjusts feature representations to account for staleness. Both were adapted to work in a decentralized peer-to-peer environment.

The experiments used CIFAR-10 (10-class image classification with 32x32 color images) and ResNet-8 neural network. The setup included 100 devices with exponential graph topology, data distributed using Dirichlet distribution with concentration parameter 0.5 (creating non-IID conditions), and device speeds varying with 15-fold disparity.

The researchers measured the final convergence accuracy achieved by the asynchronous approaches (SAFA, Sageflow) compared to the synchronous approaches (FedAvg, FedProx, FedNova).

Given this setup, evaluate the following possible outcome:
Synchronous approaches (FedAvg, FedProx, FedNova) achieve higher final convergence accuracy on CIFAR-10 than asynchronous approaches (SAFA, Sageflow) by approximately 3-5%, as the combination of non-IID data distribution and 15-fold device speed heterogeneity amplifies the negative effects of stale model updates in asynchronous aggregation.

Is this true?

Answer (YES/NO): NO